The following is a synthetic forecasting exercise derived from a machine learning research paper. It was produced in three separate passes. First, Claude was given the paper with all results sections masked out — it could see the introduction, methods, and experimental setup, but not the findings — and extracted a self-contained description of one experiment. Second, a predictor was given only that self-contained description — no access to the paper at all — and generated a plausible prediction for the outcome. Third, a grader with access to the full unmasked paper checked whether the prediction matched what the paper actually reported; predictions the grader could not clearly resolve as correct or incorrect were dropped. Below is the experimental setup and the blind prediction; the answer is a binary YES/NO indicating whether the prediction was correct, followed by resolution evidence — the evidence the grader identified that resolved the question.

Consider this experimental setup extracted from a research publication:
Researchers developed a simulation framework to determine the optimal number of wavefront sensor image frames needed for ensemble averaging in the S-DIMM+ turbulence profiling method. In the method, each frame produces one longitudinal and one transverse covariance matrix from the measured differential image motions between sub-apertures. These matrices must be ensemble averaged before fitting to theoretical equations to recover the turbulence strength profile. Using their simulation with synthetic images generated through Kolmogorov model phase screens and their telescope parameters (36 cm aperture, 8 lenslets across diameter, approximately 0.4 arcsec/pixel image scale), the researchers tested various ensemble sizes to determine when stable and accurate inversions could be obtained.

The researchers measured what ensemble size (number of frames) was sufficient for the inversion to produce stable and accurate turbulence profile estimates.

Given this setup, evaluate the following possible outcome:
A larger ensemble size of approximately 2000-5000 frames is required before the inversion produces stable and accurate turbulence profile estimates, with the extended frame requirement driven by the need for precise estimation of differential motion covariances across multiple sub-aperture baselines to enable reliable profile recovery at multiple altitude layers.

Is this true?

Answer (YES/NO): NO